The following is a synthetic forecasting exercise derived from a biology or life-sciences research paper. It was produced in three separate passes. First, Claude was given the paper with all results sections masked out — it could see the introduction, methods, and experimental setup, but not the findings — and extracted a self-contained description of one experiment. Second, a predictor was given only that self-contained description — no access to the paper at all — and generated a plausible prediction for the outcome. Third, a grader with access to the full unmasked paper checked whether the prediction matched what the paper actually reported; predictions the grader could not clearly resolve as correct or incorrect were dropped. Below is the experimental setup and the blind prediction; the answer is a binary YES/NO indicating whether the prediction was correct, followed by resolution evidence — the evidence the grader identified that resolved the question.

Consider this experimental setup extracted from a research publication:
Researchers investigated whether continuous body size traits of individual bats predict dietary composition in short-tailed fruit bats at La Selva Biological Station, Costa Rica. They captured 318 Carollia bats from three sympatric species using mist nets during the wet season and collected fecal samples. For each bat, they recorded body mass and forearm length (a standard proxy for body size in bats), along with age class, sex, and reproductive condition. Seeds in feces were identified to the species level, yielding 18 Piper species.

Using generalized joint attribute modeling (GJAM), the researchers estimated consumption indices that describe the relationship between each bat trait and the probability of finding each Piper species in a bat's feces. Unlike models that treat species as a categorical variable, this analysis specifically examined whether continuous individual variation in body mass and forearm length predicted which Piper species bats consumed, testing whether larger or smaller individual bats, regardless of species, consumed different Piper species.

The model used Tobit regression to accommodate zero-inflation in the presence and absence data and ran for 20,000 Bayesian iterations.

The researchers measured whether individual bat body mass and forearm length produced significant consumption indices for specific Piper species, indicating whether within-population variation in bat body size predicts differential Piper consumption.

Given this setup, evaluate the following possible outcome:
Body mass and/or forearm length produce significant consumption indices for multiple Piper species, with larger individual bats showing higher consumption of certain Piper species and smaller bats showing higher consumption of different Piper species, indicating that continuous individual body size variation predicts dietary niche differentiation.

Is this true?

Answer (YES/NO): YES